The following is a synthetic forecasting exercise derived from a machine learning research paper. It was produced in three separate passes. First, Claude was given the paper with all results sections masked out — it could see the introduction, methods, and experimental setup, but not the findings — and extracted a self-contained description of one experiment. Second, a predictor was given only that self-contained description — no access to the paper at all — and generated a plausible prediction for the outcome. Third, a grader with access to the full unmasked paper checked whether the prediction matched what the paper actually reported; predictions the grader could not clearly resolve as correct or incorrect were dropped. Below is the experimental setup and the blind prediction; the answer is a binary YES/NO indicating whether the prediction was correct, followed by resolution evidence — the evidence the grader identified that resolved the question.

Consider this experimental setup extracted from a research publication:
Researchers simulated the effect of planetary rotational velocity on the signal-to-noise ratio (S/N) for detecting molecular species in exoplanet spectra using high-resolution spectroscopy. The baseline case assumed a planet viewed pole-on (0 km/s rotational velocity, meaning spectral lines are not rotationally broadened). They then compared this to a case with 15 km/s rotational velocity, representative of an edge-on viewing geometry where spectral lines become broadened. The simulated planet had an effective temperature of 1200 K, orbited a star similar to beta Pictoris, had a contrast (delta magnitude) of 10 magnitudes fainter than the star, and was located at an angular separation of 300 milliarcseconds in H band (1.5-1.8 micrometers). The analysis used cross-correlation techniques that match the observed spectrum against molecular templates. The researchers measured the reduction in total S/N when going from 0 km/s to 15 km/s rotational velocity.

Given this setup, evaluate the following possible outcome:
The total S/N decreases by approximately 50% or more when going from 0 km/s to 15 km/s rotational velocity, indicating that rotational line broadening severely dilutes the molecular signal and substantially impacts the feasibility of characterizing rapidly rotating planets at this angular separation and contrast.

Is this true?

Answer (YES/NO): NO